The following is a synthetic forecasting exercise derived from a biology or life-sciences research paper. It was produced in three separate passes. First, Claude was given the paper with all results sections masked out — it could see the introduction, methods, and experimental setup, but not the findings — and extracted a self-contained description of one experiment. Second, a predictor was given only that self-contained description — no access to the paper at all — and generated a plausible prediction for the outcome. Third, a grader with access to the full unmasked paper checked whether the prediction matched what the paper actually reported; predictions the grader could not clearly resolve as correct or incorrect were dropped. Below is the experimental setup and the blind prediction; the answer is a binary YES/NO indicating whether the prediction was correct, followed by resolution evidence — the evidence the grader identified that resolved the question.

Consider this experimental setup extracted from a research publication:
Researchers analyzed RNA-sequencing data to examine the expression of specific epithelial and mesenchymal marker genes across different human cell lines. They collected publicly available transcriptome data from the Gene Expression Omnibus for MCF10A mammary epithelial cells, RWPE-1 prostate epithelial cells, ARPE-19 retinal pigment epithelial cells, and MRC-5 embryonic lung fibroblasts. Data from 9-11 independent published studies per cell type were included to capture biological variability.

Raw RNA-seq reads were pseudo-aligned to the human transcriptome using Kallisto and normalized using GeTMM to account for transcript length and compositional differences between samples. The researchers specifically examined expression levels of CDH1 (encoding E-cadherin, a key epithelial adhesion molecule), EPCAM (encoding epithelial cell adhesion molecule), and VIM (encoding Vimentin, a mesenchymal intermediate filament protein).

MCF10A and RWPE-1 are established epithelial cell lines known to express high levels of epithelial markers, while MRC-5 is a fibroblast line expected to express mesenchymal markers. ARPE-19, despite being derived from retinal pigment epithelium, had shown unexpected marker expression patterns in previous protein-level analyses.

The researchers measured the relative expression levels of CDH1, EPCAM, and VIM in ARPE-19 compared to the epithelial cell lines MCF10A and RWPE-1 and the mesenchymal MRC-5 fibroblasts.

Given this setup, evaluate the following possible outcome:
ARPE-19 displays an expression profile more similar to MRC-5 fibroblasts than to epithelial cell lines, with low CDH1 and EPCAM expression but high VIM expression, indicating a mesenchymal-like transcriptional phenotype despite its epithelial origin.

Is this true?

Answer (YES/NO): YES